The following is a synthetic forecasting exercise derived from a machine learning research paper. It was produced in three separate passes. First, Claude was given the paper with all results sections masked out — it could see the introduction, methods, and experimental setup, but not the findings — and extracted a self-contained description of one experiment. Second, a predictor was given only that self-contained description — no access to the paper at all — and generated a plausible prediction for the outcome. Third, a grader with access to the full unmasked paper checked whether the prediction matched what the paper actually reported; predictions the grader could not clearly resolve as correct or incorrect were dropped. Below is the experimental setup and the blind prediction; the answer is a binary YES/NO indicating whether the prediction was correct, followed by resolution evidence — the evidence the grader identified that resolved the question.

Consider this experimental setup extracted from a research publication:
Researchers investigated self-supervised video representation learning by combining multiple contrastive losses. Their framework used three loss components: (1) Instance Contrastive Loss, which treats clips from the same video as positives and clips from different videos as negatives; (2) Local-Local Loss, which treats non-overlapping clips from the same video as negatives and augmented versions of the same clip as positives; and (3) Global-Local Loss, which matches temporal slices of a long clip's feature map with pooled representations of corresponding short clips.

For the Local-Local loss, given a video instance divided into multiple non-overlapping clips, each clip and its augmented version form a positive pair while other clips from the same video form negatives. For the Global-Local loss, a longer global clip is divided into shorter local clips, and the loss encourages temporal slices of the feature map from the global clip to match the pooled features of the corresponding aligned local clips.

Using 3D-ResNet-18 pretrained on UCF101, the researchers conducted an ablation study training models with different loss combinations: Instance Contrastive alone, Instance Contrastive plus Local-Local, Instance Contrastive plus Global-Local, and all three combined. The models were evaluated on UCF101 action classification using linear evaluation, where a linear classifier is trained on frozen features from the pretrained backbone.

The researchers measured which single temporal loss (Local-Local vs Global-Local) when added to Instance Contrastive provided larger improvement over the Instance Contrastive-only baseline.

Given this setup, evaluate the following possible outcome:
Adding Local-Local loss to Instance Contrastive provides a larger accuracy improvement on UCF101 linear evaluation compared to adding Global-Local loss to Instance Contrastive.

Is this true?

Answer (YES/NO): NO